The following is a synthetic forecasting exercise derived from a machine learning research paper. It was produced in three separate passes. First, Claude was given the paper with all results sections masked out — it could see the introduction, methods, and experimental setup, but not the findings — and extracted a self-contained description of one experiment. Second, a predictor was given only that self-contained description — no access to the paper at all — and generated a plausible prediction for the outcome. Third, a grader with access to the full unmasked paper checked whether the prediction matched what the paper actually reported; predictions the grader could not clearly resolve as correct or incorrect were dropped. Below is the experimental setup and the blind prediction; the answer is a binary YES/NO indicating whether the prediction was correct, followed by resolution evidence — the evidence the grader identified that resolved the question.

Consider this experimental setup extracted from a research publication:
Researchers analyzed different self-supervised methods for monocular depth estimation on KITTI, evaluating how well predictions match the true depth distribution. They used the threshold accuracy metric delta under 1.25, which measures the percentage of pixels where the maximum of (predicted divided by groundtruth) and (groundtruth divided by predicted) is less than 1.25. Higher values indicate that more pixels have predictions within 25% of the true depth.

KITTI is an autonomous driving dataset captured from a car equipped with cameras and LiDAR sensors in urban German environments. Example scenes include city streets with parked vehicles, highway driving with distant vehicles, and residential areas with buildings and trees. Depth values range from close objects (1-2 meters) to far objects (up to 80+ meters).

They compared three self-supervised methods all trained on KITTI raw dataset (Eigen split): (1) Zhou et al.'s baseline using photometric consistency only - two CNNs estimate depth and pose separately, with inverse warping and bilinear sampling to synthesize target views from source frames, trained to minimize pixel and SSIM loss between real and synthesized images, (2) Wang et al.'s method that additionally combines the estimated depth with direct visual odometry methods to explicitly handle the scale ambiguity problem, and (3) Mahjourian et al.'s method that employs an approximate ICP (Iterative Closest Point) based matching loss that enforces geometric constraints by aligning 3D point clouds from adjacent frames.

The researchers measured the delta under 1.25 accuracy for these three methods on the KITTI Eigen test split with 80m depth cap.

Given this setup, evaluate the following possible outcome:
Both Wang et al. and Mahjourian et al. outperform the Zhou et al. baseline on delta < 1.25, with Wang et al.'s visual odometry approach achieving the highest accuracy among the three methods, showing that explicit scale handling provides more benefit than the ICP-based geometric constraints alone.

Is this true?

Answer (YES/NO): YES